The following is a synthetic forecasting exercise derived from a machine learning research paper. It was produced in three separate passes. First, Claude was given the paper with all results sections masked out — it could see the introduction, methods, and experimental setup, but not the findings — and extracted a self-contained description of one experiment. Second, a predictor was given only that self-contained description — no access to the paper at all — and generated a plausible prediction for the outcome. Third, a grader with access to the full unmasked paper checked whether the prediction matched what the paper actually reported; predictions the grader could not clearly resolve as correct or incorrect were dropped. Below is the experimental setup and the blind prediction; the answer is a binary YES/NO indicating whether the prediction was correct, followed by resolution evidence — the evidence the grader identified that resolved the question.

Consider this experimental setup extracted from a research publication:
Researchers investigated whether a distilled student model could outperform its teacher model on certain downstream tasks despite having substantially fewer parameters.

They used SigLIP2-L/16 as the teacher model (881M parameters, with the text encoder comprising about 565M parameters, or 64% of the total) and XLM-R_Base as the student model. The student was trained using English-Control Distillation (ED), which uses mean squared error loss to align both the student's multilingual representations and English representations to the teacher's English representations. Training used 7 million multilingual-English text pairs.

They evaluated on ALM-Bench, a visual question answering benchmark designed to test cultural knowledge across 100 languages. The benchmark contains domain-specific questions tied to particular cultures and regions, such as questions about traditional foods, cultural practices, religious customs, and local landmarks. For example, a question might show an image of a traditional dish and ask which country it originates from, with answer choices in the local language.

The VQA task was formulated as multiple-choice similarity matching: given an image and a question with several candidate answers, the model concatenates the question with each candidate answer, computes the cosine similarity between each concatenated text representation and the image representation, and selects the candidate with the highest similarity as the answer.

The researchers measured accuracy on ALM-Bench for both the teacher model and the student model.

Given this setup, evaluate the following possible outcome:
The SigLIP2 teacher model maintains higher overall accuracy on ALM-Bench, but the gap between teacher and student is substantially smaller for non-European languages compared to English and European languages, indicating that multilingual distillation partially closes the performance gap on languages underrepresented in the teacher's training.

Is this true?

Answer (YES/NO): NO